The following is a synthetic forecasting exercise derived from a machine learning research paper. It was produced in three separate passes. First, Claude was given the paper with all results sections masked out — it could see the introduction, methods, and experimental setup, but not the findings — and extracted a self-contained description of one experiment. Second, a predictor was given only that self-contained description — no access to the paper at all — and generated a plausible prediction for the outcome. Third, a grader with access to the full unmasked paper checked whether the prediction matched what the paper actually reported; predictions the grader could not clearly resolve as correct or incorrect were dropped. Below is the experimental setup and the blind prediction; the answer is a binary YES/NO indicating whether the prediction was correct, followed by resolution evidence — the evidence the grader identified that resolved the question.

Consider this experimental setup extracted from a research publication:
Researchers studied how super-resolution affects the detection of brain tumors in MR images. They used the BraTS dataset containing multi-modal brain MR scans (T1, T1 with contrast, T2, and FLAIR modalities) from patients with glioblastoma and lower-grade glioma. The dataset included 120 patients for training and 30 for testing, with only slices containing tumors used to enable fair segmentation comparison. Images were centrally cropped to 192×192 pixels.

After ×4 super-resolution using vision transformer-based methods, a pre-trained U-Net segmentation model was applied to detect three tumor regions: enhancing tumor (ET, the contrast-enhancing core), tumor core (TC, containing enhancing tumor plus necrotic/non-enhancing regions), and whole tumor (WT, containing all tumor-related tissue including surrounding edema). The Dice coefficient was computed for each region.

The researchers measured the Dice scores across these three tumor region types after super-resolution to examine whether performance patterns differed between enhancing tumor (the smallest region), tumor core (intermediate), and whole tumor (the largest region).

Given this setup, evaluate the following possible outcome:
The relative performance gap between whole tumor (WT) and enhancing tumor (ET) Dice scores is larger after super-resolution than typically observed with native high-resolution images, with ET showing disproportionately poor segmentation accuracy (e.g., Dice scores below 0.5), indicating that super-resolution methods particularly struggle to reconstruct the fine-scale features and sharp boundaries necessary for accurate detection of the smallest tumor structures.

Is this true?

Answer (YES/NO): NO